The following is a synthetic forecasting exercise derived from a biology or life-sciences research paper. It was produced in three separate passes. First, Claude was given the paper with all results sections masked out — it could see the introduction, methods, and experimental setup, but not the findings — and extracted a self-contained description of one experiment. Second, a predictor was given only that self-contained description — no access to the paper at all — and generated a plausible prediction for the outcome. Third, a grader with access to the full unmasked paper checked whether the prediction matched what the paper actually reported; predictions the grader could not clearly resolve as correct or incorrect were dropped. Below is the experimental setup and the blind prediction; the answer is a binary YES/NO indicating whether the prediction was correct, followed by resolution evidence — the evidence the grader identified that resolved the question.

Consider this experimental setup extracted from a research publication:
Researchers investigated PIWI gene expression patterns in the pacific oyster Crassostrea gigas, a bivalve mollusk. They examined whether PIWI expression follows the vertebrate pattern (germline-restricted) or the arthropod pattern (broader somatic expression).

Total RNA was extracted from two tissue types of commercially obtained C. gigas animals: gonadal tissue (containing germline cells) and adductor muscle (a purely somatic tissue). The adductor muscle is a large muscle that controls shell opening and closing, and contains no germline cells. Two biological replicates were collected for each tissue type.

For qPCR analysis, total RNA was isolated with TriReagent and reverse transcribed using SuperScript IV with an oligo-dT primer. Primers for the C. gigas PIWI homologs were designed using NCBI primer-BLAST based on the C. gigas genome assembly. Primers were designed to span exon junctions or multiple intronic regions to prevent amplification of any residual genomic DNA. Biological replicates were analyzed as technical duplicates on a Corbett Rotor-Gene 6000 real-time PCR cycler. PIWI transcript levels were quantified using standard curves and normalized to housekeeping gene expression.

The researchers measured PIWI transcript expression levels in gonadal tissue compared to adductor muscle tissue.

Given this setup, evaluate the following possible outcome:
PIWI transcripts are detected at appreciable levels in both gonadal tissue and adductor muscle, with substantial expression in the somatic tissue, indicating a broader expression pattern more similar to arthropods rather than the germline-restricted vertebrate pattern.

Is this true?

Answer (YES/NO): YES